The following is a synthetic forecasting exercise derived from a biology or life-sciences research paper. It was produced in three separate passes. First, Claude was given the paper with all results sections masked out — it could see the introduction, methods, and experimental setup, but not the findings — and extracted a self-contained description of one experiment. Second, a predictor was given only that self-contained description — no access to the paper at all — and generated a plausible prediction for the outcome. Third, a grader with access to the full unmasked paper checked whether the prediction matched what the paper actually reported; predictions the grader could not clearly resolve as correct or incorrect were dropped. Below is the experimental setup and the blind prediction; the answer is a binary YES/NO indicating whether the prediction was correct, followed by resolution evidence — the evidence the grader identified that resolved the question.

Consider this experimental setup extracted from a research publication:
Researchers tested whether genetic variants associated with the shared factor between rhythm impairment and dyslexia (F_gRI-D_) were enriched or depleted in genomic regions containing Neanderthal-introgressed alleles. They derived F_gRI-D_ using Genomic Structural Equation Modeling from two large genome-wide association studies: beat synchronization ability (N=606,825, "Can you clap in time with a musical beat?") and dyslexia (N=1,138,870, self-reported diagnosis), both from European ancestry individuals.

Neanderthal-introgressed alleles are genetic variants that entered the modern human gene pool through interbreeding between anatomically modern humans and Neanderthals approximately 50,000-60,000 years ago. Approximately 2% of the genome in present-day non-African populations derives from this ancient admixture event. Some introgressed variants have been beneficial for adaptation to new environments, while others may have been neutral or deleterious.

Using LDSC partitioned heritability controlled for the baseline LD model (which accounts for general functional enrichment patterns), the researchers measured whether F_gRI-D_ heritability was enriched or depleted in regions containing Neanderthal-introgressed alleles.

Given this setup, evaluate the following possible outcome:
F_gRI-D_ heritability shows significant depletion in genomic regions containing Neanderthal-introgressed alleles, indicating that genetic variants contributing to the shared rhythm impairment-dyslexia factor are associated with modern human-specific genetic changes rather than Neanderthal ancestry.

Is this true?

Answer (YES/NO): YES